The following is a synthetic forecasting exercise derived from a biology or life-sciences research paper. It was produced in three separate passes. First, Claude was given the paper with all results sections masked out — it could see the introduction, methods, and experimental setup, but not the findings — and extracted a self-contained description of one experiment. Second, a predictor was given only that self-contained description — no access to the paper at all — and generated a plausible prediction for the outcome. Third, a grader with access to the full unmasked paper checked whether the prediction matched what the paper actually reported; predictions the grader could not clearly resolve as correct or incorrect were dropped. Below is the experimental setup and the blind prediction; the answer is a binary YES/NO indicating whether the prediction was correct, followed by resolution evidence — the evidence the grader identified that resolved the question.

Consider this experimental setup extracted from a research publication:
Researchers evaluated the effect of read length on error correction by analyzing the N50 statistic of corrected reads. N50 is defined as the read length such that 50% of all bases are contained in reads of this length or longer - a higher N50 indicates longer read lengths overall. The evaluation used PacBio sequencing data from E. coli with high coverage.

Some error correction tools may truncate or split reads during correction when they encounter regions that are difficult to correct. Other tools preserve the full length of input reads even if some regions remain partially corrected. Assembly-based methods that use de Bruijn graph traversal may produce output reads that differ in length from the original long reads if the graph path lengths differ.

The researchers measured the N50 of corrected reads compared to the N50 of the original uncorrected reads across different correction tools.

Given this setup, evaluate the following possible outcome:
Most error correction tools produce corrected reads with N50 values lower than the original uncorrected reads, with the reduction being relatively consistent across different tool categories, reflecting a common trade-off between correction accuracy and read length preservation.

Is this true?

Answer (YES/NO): NO